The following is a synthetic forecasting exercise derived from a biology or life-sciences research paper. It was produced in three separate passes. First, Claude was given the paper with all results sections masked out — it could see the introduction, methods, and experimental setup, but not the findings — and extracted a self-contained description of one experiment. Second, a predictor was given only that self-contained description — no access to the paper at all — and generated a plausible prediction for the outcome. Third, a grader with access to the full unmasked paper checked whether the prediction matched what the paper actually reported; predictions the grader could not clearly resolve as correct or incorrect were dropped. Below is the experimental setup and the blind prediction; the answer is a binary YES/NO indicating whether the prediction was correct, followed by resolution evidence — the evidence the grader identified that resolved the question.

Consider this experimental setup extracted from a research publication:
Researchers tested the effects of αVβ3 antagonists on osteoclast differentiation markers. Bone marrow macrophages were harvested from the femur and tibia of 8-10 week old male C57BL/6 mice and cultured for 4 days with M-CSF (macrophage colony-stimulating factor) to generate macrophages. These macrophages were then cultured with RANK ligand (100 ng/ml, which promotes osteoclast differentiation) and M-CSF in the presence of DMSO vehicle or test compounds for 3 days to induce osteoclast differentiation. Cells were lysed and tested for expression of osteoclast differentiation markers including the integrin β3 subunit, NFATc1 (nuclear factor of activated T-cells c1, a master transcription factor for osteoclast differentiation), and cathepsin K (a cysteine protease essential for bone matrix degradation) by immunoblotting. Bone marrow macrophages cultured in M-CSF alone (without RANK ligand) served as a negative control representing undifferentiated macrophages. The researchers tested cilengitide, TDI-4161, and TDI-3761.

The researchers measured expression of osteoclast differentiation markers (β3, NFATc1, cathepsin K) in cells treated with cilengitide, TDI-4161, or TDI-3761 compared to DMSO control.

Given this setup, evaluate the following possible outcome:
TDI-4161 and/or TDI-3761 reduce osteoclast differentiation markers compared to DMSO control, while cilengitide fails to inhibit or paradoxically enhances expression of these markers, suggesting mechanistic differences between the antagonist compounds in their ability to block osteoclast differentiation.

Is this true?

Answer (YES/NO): NO